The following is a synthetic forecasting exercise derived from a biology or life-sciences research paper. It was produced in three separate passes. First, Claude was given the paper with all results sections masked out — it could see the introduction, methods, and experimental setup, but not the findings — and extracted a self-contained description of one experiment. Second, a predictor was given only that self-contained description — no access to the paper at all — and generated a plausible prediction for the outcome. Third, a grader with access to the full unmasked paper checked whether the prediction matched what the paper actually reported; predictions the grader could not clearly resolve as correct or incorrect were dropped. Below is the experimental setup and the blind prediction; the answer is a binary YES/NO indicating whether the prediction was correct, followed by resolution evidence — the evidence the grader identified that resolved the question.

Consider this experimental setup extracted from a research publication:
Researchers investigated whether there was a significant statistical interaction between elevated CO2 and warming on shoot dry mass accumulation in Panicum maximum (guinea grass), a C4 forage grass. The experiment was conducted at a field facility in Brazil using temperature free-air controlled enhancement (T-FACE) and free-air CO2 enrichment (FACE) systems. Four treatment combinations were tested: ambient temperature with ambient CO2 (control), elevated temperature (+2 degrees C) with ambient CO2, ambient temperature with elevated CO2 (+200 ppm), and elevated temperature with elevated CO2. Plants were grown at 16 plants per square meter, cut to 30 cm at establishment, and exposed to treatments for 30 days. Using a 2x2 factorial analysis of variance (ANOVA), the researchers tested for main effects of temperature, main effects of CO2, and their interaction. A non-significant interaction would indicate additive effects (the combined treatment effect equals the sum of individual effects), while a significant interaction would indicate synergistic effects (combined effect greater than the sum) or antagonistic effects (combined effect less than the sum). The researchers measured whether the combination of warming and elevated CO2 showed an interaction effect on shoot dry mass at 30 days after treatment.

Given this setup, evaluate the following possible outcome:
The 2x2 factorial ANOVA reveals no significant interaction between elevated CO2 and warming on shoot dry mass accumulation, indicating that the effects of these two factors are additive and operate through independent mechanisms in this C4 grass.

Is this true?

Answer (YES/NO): NO